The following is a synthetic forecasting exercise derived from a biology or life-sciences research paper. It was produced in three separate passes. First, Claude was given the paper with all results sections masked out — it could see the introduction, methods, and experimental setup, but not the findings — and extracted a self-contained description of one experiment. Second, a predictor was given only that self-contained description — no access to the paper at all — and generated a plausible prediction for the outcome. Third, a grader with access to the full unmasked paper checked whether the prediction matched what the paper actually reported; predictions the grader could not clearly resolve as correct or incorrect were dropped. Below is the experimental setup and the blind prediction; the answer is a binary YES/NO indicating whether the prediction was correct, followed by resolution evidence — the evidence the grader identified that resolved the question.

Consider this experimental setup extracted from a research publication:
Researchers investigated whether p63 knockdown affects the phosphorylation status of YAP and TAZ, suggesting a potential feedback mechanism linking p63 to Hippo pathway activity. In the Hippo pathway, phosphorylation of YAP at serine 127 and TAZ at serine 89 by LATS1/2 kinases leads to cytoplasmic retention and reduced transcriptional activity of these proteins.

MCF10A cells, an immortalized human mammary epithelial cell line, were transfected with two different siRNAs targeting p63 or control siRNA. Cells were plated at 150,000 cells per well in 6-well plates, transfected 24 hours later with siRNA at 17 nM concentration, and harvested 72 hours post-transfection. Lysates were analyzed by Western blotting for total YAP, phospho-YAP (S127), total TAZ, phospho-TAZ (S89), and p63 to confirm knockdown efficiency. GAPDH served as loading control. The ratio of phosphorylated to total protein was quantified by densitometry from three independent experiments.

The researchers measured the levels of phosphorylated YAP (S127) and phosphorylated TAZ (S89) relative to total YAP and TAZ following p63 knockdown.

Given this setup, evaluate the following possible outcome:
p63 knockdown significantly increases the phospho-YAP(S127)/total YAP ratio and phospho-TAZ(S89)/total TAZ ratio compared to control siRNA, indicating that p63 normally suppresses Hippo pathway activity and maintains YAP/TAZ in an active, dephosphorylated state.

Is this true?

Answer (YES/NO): NO